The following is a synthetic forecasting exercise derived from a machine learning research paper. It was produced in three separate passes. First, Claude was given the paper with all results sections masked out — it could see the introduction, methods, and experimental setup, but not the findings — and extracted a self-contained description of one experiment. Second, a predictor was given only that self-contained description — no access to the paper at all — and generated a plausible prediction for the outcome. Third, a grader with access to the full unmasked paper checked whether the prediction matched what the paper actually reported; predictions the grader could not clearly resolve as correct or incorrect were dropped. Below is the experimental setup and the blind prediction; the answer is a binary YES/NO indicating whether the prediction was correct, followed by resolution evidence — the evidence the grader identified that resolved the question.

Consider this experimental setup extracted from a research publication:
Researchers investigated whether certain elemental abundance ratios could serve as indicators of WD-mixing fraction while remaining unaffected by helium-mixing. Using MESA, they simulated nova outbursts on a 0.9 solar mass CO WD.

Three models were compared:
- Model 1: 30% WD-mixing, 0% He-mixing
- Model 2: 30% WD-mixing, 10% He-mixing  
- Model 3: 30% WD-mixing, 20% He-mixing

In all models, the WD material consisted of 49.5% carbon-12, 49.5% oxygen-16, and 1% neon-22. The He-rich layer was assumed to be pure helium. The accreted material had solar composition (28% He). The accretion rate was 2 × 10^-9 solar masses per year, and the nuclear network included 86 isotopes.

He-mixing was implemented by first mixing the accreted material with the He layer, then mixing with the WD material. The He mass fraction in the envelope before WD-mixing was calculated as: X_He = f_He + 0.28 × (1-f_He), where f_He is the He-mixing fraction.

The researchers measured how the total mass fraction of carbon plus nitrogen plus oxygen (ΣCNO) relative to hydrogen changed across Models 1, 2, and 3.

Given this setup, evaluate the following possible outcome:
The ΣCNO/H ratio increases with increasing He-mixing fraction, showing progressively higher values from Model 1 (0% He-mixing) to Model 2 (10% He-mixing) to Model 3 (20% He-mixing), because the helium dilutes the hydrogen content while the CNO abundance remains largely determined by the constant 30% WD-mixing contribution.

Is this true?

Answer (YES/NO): YES